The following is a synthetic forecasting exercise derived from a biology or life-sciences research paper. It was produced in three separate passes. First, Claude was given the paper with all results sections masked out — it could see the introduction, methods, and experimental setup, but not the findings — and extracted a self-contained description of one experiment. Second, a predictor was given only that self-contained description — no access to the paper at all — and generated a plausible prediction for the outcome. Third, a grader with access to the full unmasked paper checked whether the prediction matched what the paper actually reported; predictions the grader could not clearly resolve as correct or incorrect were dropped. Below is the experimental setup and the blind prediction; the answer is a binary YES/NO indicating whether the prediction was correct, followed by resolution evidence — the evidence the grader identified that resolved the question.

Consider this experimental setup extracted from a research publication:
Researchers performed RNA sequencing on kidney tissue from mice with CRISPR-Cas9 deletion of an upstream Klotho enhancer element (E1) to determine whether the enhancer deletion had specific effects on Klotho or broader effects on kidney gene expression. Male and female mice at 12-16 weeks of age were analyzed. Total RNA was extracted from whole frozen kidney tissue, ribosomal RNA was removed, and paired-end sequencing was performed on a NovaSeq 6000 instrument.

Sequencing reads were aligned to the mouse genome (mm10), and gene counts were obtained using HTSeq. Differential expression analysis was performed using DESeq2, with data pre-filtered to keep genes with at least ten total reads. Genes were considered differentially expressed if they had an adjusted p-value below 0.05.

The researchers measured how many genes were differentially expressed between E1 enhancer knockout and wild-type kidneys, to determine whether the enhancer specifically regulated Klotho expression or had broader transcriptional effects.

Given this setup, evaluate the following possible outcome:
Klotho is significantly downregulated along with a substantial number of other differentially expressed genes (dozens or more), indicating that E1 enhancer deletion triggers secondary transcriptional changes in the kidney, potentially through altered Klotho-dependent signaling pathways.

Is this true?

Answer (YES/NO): NO